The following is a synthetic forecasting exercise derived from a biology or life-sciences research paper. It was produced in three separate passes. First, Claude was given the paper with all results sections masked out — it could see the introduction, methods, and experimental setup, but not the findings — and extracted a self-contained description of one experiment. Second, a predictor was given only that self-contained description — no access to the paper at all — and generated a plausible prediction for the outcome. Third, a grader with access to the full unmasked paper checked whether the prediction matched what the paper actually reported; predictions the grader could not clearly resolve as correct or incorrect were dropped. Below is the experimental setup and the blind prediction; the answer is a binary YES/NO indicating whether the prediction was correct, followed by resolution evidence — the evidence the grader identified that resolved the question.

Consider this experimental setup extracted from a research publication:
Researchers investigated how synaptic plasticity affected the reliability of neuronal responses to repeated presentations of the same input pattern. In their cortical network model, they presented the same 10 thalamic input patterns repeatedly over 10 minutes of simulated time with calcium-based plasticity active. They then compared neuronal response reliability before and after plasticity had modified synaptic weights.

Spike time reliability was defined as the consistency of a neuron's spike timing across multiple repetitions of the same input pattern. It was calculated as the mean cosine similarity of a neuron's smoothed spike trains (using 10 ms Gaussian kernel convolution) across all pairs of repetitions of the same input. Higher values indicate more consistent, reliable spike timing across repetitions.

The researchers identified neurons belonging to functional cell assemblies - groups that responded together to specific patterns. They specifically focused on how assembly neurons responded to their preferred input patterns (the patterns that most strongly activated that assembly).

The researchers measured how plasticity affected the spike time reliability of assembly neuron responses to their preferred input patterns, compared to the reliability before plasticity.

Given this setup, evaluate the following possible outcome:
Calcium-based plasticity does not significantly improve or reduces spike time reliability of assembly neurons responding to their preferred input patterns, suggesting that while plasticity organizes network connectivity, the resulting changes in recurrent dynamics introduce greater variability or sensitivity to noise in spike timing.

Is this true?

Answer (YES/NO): NO